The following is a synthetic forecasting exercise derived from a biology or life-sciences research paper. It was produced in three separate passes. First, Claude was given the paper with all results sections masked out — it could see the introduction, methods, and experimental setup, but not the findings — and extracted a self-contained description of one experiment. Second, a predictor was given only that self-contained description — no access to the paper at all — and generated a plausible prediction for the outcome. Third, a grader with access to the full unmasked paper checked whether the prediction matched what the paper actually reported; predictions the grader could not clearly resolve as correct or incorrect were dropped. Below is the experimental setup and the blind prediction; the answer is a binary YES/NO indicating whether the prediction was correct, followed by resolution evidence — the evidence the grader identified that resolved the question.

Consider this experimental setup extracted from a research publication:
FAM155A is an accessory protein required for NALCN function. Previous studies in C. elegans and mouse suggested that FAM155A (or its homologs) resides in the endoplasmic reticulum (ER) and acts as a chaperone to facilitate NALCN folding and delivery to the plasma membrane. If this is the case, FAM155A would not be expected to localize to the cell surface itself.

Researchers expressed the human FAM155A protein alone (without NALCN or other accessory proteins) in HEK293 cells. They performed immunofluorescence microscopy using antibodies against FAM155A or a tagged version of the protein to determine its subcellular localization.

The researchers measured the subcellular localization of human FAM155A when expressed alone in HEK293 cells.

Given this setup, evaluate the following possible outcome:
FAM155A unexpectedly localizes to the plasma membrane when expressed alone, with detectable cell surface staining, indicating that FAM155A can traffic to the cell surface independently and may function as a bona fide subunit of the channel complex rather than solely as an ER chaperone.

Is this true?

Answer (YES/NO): YES